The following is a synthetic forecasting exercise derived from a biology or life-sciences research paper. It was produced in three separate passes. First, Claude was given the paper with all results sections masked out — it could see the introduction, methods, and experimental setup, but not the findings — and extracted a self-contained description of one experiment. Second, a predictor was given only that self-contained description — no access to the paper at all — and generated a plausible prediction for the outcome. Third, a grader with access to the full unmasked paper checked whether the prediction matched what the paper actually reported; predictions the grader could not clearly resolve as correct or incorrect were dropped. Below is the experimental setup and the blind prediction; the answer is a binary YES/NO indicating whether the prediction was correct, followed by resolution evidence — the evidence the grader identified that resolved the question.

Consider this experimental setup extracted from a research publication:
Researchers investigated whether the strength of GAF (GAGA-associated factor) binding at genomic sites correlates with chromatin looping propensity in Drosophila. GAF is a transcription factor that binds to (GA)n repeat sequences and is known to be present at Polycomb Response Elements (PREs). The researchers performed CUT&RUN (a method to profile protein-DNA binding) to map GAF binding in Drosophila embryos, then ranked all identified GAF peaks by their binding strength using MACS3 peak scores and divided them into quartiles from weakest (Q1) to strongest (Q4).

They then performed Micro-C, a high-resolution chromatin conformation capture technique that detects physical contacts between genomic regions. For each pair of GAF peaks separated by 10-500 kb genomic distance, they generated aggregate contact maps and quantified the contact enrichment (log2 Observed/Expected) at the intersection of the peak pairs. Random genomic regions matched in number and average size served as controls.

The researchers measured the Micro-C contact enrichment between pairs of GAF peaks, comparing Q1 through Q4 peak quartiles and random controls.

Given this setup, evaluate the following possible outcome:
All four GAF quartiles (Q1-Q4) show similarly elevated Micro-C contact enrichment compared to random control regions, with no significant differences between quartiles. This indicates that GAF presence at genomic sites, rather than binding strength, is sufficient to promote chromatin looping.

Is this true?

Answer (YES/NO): NO